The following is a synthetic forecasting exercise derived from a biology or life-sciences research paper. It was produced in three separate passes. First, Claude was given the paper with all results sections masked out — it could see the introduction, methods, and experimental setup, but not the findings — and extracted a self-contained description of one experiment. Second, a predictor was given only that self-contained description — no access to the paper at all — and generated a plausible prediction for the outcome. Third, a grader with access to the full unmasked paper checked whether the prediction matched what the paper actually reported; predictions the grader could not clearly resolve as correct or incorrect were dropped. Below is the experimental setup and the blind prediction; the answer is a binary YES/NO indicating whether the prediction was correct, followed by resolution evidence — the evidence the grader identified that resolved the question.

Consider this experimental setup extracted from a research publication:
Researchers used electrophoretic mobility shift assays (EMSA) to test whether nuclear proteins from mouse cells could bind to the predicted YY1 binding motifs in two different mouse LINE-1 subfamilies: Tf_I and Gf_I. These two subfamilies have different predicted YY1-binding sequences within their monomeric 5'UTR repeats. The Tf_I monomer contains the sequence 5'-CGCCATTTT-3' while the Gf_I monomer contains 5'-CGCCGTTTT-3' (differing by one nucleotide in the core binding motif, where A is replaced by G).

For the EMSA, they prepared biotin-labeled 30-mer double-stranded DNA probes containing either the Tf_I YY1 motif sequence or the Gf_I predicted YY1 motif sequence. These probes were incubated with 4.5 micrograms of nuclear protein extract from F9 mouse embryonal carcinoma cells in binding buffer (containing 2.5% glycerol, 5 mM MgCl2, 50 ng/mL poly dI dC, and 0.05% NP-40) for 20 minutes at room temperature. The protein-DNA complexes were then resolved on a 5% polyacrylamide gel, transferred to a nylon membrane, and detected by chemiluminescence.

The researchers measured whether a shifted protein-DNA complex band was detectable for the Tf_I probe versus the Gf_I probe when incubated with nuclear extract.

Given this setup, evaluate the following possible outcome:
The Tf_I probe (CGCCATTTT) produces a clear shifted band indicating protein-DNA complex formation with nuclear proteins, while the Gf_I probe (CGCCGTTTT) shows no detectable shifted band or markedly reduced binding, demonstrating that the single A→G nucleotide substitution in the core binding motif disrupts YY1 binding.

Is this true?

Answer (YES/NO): NO